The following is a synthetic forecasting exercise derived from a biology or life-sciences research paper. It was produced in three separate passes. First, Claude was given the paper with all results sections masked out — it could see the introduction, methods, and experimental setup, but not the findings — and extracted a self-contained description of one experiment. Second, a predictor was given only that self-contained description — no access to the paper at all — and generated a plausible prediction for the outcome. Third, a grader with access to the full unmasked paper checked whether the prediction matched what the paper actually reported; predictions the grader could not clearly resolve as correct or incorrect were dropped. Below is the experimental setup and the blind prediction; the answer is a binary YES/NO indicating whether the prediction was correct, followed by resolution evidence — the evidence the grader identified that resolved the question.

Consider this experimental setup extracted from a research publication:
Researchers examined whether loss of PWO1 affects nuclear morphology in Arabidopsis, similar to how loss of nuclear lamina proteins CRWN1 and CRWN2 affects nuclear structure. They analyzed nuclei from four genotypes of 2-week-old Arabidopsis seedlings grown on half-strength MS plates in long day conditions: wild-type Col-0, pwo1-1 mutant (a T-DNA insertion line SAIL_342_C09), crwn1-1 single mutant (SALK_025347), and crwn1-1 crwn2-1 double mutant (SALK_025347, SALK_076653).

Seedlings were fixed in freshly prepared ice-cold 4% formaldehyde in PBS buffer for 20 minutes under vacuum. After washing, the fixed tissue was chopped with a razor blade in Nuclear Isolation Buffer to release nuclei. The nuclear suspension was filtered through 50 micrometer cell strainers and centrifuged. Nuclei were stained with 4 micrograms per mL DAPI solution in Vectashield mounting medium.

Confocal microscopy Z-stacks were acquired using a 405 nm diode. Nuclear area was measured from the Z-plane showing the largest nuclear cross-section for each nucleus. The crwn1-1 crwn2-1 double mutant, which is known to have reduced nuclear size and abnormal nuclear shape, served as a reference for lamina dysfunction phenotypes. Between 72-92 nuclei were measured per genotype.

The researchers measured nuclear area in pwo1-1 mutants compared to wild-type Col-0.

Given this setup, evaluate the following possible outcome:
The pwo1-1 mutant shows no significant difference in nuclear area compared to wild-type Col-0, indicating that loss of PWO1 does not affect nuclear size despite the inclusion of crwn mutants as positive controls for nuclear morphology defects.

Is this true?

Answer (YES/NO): NO